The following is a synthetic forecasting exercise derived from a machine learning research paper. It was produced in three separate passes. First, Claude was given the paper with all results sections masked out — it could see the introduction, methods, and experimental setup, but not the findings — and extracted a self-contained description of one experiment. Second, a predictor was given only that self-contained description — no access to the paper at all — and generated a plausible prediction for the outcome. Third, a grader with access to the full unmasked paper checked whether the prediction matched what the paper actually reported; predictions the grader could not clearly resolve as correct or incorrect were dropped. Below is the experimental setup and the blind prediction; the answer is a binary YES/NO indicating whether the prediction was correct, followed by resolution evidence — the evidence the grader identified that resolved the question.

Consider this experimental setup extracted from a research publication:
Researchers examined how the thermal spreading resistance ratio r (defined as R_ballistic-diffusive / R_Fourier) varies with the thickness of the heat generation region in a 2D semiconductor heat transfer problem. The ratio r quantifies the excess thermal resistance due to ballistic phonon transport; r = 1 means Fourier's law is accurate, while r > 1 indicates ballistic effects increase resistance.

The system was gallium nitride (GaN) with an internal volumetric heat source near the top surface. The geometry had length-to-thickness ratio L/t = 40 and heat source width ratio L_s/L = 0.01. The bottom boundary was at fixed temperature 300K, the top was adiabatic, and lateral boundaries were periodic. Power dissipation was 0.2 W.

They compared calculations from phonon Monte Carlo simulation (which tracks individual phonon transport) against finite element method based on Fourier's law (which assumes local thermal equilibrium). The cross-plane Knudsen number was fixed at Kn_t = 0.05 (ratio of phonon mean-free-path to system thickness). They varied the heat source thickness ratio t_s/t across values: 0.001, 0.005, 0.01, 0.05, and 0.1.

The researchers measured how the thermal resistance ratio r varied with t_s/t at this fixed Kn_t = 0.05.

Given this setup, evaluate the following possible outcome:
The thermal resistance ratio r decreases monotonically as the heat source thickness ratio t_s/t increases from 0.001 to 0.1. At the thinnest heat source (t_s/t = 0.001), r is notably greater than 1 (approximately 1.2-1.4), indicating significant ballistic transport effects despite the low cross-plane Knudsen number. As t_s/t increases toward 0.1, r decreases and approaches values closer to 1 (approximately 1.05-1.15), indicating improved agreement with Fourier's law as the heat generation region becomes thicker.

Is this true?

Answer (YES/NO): YES